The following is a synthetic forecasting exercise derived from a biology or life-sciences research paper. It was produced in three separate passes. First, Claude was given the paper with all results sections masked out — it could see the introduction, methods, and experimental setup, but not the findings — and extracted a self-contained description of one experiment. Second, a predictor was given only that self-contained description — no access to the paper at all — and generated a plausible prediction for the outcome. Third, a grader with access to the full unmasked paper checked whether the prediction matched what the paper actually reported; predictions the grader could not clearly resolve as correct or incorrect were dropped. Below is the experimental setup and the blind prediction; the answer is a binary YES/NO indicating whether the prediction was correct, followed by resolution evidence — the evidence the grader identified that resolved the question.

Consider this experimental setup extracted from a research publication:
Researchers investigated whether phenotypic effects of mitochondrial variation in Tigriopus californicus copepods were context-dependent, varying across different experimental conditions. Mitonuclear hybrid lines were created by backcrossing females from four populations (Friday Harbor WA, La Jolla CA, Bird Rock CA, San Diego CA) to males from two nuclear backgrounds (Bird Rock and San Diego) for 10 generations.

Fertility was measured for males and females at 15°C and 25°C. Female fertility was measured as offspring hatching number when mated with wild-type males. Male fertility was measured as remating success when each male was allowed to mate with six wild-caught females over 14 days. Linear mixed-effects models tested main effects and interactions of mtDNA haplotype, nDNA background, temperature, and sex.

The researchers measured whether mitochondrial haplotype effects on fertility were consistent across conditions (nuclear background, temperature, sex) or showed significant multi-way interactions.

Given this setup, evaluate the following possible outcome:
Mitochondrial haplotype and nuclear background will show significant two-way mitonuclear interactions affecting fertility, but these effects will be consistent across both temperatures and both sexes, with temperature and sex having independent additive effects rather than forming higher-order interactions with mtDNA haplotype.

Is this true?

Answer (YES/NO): NO